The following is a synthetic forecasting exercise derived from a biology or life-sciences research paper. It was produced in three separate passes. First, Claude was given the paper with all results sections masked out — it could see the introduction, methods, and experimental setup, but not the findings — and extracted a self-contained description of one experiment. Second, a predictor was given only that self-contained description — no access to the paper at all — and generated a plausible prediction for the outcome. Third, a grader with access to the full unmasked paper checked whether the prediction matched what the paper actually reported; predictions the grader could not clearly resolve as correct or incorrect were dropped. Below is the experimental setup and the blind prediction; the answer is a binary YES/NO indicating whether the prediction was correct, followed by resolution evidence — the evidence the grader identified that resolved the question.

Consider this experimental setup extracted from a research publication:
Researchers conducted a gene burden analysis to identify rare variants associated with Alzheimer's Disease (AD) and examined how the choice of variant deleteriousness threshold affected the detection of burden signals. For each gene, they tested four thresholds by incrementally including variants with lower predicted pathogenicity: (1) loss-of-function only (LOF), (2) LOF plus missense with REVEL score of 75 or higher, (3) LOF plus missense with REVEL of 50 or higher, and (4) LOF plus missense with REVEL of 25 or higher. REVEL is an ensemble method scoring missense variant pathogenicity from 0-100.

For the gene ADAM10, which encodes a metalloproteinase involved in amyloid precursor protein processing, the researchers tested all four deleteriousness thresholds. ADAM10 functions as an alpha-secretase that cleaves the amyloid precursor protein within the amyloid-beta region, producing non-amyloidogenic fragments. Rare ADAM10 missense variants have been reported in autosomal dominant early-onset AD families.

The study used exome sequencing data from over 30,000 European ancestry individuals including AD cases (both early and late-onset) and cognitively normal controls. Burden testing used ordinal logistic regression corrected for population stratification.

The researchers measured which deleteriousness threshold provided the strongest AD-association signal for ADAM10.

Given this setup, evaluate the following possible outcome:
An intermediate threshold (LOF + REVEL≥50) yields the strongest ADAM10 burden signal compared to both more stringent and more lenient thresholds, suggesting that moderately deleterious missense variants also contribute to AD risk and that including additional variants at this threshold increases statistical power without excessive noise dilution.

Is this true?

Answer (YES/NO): YES